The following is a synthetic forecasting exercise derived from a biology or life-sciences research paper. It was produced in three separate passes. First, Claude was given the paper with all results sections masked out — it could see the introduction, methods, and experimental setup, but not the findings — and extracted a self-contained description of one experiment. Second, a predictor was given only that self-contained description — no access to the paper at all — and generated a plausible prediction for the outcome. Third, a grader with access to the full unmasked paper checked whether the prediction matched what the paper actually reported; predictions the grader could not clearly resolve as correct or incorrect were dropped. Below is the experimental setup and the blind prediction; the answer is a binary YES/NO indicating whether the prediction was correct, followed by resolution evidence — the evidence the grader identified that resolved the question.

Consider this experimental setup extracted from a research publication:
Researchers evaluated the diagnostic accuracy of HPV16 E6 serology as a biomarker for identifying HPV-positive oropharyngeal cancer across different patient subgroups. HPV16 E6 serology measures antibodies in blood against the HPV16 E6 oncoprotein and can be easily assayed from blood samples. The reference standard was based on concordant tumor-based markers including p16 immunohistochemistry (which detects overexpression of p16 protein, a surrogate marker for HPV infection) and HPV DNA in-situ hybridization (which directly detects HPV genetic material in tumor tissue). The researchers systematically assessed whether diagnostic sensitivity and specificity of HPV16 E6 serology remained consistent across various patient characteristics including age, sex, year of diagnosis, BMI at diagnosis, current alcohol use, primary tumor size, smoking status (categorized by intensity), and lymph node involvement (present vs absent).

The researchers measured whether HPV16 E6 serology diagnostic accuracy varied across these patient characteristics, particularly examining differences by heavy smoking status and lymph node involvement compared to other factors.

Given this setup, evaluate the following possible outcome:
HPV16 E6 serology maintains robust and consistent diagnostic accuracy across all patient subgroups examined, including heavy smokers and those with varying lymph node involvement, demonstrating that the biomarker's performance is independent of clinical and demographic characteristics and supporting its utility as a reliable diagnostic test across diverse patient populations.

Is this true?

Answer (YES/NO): NO